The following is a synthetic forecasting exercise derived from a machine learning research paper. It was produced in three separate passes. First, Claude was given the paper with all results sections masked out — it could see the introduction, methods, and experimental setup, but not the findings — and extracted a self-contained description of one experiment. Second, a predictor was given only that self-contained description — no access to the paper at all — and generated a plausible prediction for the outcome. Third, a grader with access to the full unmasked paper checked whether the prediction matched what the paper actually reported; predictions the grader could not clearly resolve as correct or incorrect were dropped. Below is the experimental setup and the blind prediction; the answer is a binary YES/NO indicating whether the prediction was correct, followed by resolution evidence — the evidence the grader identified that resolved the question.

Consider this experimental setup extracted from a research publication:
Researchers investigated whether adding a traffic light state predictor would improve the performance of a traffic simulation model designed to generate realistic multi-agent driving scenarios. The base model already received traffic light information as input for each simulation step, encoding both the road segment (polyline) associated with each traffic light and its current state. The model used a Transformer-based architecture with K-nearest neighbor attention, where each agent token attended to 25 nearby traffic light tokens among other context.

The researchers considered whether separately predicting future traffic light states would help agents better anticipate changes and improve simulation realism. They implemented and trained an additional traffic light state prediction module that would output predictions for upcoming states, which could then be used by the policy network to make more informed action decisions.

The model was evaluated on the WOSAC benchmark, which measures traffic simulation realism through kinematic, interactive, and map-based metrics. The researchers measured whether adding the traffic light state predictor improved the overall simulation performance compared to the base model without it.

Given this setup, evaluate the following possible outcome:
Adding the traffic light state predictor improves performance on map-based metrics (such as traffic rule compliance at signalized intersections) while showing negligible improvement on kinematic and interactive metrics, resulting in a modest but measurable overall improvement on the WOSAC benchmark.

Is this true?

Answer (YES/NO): NO